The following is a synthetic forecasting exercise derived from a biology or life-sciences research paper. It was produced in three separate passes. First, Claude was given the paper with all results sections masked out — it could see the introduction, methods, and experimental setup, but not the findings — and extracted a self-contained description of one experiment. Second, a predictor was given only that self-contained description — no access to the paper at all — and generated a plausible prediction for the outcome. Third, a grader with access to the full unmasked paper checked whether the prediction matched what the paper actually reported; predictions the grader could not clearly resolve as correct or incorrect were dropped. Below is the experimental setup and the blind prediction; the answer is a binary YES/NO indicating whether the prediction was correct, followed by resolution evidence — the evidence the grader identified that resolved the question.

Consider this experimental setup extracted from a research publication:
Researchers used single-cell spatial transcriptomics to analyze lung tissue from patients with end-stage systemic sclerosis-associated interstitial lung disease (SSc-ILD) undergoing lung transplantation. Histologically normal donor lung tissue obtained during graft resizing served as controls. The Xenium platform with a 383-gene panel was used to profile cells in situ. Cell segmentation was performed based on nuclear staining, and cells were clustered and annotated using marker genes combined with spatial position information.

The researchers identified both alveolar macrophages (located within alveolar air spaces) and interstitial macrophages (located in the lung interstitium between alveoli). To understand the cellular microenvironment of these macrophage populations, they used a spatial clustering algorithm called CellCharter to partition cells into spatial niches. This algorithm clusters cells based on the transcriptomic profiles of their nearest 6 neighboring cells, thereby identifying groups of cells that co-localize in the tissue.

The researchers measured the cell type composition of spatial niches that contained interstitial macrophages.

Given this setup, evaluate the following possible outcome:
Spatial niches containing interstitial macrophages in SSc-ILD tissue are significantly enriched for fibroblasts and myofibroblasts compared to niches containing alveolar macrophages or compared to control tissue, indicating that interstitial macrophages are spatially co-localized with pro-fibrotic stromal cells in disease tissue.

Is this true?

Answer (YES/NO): NO